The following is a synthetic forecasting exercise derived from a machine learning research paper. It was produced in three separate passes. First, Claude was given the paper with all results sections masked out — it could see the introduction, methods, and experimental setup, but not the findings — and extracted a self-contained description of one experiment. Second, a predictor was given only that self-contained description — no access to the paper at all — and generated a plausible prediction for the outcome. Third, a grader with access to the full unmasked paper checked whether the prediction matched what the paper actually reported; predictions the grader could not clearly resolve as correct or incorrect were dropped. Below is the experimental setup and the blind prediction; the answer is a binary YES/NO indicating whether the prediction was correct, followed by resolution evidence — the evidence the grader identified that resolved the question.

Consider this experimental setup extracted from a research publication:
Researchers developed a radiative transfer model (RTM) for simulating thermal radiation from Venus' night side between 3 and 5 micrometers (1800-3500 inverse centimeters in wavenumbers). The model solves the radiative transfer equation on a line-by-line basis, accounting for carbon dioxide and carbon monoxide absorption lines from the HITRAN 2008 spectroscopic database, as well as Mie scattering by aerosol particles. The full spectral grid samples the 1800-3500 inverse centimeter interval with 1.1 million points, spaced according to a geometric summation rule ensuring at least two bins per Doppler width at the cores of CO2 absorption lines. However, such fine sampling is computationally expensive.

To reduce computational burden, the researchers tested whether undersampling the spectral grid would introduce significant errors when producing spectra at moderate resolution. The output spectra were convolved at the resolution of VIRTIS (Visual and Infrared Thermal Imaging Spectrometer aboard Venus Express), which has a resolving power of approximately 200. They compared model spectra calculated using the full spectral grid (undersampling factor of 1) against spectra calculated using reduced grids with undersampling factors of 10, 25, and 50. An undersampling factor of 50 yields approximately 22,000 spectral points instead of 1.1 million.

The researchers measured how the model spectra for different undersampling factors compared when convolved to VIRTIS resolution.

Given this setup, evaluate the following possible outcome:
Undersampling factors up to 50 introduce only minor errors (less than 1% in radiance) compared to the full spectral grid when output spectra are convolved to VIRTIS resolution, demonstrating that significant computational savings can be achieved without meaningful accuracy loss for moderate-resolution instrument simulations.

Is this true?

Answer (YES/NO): YES